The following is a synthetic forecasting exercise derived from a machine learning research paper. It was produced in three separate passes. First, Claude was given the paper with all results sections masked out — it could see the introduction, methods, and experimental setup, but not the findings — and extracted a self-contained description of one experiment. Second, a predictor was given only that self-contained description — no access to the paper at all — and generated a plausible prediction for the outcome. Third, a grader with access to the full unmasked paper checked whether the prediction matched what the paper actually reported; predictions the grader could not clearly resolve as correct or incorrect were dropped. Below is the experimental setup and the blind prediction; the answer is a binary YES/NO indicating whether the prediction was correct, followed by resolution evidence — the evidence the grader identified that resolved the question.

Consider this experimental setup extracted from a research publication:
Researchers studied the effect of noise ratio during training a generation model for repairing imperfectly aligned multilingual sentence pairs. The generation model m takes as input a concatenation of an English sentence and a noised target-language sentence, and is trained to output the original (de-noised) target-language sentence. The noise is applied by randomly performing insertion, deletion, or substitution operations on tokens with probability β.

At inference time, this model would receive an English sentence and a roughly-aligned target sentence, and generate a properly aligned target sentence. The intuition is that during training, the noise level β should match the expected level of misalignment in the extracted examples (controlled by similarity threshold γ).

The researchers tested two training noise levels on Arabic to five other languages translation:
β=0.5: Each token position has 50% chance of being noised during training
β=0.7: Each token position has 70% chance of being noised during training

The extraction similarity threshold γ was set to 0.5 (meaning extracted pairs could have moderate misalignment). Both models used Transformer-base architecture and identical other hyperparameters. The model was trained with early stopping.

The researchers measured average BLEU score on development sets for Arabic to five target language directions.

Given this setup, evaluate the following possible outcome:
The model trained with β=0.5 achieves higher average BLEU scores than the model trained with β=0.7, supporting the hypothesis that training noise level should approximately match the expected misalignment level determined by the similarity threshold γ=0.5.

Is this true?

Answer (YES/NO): YES